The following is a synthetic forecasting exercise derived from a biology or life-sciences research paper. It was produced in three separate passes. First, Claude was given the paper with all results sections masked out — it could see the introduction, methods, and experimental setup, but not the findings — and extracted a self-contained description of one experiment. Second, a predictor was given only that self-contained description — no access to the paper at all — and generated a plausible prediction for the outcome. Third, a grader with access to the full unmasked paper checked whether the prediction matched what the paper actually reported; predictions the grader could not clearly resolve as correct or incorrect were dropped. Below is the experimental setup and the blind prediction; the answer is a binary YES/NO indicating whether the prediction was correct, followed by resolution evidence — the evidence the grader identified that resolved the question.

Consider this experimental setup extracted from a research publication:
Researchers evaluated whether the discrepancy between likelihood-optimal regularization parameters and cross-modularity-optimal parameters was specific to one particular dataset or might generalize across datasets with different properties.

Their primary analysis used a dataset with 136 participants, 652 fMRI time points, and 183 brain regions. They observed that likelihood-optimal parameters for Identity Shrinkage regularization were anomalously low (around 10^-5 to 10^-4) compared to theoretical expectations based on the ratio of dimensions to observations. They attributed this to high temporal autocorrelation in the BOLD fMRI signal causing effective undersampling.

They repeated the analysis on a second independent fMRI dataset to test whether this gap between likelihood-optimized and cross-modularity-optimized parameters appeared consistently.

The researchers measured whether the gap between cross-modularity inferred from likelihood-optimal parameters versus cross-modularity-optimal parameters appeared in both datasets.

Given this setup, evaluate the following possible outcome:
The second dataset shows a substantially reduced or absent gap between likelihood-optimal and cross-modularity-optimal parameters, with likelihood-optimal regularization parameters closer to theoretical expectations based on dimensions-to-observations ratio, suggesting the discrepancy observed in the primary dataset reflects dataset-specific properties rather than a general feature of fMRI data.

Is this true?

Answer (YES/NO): YES